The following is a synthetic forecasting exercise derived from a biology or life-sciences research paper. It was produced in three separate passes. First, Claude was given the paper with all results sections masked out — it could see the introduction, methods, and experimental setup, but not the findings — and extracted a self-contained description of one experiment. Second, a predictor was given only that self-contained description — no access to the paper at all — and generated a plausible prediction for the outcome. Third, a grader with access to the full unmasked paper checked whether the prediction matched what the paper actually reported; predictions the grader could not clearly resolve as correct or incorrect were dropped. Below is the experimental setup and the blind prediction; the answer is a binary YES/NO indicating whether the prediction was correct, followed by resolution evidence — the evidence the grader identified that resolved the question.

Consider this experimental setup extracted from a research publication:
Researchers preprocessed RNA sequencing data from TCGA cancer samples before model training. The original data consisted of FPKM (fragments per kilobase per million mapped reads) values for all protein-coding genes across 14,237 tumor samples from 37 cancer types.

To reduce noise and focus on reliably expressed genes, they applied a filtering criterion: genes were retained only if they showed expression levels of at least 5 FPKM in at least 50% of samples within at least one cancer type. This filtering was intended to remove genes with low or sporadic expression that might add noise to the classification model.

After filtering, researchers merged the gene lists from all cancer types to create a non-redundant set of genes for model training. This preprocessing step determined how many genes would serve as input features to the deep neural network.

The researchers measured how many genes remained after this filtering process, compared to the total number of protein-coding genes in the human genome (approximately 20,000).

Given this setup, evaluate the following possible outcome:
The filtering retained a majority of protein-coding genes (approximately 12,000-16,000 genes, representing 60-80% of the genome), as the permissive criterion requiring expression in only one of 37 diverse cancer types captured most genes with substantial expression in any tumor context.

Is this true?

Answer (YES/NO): YES